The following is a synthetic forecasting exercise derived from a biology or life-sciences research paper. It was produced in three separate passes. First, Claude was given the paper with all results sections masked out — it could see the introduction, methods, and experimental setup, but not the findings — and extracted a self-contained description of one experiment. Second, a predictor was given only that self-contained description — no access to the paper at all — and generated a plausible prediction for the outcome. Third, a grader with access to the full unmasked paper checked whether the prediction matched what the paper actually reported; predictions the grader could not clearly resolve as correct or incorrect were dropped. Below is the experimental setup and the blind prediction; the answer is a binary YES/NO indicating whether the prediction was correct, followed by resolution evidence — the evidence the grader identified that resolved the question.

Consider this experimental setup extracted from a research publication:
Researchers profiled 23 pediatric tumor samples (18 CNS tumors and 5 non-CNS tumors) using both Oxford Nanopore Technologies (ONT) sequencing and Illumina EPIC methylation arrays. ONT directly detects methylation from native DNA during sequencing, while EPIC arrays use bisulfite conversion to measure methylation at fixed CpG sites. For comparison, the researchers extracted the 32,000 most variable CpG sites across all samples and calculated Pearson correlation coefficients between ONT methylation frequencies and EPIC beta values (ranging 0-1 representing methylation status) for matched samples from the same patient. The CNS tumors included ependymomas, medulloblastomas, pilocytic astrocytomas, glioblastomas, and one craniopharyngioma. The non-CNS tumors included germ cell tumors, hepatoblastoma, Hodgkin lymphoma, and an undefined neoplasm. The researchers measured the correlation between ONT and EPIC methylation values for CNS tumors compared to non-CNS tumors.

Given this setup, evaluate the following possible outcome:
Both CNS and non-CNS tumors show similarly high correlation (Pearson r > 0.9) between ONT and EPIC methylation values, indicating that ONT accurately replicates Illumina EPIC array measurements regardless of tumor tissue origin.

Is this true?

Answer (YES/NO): NO